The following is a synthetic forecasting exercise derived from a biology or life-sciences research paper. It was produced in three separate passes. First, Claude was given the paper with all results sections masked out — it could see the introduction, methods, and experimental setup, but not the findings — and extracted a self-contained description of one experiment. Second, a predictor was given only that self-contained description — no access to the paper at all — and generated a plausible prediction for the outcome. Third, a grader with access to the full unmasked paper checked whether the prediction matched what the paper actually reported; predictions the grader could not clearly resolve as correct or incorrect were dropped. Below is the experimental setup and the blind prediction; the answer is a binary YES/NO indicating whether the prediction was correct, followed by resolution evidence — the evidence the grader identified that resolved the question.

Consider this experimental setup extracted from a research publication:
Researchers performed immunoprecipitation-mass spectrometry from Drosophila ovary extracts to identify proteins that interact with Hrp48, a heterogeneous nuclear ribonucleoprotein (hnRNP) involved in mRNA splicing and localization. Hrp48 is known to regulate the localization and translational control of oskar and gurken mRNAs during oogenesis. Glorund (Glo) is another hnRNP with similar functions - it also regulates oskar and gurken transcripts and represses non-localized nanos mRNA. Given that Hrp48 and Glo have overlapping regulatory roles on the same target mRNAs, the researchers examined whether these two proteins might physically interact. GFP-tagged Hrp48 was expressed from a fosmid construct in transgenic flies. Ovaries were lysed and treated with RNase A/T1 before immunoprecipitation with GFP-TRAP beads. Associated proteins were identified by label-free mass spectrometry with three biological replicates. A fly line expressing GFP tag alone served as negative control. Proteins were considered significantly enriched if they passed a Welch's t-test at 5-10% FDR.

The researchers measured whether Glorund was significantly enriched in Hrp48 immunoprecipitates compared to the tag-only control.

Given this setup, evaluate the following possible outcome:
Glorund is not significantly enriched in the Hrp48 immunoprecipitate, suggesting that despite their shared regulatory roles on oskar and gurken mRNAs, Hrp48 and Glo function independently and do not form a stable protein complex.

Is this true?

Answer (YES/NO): YES